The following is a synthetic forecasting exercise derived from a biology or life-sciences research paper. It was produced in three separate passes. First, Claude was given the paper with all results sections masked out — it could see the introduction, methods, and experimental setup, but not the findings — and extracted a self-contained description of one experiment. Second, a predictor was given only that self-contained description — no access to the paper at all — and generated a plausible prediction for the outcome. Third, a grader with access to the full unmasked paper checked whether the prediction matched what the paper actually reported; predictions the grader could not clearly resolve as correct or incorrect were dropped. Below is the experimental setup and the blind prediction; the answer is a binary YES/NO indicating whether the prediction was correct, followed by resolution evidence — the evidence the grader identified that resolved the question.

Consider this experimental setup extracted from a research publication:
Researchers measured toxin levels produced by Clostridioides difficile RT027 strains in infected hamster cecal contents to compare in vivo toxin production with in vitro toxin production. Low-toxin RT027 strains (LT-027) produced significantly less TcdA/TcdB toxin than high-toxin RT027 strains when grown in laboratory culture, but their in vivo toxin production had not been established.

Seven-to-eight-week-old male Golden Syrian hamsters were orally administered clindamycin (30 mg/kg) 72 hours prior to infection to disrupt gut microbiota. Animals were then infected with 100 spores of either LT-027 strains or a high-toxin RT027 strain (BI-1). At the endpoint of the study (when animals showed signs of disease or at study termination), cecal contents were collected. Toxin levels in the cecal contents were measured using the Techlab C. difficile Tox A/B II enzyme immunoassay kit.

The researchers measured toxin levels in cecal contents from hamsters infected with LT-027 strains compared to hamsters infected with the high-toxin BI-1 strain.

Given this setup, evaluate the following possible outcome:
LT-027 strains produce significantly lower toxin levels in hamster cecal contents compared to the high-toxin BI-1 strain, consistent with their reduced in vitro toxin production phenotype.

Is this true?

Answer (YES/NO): YES